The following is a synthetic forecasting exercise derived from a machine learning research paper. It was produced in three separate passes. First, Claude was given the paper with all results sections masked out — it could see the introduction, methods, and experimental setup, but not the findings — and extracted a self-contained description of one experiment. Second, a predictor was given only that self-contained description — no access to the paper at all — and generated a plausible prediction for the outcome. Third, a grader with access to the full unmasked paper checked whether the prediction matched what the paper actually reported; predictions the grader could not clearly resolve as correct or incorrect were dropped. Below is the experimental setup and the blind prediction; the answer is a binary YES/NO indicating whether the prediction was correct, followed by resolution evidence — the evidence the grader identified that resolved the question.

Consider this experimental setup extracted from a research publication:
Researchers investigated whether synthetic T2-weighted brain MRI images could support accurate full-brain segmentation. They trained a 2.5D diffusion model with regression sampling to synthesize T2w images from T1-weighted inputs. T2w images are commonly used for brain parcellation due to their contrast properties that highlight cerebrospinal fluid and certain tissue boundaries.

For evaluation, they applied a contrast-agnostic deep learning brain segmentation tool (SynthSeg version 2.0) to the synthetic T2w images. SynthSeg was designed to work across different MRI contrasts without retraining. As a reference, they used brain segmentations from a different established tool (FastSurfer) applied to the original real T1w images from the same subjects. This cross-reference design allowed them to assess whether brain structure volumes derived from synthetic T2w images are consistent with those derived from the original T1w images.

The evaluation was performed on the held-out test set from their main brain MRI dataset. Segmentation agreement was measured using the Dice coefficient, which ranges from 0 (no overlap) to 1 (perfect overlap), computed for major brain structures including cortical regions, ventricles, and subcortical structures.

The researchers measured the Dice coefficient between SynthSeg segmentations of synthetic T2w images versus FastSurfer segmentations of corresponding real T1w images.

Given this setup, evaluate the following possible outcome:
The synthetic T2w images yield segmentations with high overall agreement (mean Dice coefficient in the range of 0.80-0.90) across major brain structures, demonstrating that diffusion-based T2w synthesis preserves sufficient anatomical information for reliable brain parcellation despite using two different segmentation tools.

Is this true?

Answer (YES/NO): NO